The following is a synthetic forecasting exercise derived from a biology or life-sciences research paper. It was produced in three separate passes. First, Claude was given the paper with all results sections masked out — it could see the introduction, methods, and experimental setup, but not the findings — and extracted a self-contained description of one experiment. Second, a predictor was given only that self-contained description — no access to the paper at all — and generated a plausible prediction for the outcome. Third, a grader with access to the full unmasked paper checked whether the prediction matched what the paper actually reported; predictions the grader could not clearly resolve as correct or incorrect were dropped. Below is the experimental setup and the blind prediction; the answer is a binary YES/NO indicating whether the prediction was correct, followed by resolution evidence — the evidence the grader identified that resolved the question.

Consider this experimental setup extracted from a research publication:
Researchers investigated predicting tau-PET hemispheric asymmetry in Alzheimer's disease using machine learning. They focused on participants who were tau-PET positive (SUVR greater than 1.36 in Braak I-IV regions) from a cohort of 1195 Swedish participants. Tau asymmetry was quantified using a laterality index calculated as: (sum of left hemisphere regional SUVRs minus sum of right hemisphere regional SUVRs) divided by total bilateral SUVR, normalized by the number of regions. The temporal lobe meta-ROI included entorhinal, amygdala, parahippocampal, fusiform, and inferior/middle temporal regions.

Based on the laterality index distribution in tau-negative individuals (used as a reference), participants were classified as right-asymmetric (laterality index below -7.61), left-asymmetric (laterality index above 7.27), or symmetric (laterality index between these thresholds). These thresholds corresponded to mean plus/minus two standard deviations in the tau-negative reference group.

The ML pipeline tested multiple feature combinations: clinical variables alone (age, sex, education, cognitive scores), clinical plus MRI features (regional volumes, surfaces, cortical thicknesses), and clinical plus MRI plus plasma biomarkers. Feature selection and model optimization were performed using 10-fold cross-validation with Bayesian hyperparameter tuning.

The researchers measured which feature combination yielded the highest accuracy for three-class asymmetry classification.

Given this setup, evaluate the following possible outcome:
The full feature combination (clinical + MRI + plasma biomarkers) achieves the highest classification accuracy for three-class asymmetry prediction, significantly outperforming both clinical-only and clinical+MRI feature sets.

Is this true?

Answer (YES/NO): NO